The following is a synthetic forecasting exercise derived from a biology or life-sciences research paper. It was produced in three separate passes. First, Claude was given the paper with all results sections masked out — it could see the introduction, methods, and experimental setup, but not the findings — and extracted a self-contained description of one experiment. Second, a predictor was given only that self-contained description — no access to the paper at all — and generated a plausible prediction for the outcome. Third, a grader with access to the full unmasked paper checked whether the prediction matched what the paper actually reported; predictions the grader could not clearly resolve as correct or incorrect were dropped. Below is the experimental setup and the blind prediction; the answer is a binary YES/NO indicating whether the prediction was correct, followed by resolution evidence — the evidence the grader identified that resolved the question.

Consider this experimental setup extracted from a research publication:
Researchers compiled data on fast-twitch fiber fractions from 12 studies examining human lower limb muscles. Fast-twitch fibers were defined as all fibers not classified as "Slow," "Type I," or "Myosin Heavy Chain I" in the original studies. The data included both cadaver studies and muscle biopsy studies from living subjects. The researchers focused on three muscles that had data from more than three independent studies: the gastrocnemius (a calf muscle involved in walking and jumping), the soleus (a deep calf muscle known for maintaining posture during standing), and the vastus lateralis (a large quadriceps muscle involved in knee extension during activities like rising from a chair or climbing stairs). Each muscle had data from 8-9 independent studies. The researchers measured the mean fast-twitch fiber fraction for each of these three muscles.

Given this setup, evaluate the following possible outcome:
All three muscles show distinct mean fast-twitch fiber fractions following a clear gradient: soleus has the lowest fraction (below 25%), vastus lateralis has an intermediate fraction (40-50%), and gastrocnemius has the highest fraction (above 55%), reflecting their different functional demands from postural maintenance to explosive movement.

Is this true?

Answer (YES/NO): NO